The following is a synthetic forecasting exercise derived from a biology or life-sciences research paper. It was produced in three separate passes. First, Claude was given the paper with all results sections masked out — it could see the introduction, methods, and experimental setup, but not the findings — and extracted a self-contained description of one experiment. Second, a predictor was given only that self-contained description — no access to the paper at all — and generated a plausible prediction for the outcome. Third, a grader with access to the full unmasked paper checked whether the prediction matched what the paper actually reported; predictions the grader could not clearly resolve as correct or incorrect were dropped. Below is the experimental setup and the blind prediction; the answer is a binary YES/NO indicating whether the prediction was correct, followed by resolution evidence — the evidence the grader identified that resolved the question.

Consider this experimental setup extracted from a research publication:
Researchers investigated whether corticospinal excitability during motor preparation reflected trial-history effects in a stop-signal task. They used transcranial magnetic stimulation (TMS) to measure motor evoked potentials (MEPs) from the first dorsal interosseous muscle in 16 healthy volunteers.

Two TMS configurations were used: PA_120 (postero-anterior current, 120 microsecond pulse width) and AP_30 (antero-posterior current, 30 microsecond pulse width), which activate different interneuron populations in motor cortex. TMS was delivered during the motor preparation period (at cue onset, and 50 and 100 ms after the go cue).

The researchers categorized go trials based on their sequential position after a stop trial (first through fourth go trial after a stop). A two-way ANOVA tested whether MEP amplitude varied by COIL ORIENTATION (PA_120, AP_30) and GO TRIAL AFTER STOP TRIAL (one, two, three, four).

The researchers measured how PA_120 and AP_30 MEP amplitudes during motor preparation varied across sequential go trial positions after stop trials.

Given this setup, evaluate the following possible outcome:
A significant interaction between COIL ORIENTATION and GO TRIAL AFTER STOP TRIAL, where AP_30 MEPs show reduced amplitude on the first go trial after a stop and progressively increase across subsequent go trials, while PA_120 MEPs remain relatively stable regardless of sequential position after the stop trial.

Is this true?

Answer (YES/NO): NO